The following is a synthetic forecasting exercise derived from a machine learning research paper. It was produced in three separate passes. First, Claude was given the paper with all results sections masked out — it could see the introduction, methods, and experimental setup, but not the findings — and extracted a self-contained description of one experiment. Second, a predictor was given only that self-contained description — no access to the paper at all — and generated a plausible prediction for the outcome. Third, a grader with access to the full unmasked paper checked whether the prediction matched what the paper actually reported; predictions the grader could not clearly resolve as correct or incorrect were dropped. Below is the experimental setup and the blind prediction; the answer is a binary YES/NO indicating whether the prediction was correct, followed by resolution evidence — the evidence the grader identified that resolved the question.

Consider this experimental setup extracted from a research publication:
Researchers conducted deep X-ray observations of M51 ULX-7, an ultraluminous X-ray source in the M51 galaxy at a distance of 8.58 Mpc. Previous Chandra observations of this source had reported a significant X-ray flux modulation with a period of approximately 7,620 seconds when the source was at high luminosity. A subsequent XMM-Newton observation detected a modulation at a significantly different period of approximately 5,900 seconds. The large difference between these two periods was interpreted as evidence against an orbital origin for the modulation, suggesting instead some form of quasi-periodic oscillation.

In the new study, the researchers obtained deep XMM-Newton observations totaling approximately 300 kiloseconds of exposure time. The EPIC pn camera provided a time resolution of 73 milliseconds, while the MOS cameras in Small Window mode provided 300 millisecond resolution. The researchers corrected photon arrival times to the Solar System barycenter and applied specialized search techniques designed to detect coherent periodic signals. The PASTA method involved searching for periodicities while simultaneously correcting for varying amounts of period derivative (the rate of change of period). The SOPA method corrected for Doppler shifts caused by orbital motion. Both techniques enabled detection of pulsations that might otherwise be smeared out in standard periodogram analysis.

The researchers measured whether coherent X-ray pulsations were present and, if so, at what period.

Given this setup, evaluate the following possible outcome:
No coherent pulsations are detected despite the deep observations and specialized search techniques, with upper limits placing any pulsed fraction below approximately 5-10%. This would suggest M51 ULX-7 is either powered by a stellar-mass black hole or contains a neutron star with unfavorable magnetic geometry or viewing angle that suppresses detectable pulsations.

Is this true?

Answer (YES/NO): NO